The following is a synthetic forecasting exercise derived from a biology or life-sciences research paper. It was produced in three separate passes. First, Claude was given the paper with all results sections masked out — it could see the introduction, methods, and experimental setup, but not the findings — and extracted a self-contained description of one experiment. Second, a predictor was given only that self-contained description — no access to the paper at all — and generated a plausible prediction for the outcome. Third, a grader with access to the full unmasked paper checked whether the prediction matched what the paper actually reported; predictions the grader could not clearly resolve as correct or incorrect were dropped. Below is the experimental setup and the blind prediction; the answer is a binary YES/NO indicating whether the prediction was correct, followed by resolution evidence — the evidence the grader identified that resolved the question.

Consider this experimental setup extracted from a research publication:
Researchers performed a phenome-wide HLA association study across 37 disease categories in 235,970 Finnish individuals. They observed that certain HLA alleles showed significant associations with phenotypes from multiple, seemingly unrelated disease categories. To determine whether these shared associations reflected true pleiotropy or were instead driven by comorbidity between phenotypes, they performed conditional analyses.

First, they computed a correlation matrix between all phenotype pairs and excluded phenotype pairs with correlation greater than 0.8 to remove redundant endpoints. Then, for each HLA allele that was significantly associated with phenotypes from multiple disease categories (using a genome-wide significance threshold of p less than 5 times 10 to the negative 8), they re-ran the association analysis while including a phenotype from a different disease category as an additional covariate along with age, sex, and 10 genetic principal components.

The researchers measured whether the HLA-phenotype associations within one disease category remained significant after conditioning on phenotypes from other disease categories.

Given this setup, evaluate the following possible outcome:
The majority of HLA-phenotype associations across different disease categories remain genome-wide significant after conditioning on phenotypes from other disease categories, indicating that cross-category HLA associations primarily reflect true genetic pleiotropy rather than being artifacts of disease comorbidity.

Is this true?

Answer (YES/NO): YES